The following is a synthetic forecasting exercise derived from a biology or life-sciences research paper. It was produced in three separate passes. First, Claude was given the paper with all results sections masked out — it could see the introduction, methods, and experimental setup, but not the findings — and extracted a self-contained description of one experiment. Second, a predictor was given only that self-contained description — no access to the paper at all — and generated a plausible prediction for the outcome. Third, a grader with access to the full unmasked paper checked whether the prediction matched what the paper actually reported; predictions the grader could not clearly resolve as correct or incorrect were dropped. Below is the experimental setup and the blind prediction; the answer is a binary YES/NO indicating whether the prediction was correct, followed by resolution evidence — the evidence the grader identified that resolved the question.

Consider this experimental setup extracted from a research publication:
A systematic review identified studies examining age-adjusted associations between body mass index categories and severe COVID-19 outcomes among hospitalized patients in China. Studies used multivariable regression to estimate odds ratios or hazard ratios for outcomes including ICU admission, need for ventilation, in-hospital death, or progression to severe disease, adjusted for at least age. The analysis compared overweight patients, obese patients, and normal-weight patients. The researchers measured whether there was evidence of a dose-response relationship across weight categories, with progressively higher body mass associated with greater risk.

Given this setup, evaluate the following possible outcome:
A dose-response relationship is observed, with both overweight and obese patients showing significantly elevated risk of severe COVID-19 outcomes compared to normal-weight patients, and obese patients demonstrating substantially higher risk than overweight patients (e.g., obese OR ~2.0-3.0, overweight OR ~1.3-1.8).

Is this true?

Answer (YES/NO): NO